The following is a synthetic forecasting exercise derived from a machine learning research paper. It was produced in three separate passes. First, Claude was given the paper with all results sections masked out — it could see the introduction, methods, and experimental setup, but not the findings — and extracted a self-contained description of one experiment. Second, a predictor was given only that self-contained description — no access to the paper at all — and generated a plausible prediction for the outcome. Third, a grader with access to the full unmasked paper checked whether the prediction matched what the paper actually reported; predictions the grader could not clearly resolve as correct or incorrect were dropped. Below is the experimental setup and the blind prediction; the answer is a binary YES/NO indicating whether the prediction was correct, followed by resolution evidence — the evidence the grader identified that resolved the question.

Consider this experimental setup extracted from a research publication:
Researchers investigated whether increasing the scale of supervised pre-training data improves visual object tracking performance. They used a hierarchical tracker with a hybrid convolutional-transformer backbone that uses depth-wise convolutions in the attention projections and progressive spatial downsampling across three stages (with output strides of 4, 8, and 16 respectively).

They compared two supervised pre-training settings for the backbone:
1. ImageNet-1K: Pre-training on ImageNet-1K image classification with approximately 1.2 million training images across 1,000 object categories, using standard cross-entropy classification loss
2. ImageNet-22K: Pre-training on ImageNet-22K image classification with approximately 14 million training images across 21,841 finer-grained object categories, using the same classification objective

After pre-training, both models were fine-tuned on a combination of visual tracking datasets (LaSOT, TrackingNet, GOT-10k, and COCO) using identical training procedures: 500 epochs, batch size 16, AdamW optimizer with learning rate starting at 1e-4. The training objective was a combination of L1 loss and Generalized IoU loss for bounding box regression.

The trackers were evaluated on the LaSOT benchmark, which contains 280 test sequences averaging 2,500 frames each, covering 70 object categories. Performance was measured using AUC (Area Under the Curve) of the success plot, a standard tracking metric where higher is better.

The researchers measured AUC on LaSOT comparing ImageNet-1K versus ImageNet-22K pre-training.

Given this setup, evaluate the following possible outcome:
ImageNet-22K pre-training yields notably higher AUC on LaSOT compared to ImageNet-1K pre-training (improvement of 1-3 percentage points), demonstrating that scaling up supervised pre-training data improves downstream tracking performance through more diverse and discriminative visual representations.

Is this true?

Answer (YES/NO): YES